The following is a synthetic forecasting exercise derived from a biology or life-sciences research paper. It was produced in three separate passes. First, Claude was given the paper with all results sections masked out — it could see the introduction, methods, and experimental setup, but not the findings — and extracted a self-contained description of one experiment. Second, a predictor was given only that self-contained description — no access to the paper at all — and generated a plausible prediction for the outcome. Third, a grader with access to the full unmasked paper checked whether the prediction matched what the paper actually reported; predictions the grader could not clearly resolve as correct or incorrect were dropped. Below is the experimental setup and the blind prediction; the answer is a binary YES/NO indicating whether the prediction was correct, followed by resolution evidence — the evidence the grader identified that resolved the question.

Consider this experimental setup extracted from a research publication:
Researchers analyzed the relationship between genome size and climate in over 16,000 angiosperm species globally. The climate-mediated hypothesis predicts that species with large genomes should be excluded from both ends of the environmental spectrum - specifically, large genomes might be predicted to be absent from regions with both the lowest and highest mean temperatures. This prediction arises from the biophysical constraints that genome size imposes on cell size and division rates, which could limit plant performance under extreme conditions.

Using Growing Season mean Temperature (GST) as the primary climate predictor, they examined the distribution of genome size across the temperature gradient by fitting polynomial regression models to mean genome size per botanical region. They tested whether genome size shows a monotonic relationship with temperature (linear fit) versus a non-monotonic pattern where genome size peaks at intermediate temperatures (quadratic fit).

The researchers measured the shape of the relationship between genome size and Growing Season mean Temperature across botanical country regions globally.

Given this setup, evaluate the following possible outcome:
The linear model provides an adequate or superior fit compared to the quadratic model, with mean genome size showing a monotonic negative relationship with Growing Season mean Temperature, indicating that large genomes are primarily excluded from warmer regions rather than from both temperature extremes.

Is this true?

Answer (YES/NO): NO